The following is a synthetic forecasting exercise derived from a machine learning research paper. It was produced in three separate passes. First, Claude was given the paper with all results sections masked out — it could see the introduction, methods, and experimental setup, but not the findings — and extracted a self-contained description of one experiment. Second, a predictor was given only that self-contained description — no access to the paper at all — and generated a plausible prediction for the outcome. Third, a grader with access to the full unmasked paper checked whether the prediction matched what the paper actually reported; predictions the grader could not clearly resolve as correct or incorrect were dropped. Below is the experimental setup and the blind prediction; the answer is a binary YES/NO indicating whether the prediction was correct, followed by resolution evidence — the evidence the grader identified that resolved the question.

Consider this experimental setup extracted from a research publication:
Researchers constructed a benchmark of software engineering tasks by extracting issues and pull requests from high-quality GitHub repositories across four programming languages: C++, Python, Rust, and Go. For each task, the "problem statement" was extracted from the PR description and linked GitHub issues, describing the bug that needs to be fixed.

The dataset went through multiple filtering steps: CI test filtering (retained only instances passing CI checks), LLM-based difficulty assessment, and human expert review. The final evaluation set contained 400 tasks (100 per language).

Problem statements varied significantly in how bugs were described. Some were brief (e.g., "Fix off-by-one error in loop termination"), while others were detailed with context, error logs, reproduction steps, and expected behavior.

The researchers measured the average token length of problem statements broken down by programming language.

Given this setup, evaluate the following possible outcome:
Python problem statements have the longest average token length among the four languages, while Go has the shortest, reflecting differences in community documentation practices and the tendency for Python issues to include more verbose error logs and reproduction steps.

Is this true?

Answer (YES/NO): NO